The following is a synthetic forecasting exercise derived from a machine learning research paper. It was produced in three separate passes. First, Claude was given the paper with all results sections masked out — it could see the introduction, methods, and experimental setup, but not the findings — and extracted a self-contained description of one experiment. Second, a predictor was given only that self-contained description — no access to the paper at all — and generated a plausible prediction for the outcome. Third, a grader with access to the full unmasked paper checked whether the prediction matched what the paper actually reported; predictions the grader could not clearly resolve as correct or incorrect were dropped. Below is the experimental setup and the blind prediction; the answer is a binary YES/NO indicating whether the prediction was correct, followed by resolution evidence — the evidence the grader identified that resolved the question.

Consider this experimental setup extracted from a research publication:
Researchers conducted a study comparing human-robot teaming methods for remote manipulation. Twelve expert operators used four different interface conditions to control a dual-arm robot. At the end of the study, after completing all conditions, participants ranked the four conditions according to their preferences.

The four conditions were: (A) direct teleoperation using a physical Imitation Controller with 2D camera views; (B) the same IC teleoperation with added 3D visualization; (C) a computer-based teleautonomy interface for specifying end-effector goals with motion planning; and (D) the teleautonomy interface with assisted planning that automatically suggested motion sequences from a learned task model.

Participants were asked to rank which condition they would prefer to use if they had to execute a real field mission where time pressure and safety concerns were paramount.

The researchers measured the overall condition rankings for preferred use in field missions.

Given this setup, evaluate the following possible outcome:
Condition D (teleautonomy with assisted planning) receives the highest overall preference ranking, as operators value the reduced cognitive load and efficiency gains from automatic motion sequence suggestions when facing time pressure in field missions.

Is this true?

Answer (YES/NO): NO